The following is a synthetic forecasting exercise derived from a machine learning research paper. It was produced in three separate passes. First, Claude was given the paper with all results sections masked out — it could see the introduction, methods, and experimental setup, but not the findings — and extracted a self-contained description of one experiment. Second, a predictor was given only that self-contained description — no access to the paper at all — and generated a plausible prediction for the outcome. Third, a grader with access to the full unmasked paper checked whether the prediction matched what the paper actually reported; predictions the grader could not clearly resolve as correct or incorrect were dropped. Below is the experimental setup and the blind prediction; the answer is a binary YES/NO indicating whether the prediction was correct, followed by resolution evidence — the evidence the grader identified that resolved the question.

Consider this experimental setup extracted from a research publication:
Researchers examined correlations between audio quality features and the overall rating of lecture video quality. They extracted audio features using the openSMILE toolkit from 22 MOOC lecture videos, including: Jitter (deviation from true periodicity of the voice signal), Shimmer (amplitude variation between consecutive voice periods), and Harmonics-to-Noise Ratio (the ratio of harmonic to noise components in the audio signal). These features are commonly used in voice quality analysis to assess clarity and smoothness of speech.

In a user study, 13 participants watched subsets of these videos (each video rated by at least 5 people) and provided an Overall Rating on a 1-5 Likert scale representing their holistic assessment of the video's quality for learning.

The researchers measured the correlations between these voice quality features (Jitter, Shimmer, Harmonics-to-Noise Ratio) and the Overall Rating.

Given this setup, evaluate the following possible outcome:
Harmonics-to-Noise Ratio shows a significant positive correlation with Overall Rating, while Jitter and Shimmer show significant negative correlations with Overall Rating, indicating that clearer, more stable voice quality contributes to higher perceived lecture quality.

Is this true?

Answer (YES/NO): NO